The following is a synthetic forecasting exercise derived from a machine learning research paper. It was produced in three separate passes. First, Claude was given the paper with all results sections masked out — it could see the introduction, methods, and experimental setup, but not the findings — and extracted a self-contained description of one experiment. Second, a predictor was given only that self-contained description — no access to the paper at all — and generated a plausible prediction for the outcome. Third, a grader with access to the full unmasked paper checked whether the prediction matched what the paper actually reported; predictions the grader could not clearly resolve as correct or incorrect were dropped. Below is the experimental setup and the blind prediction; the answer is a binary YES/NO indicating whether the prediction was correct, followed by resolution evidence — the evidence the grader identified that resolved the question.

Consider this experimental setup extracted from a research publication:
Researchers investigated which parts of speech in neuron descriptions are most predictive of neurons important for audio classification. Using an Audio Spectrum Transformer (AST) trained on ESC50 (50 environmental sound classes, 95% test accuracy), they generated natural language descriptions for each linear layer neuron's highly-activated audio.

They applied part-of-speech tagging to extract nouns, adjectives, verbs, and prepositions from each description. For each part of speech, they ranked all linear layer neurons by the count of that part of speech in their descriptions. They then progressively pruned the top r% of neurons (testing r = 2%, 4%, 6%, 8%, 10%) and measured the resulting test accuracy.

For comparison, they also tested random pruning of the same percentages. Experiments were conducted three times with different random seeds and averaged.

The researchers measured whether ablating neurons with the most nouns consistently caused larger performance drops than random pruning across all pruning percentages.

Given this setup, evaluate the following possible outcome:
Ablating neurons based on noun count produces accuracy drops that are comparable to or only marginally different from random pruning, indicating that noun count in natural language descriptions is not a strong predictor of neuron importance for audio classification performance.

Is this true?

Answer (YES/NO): NO